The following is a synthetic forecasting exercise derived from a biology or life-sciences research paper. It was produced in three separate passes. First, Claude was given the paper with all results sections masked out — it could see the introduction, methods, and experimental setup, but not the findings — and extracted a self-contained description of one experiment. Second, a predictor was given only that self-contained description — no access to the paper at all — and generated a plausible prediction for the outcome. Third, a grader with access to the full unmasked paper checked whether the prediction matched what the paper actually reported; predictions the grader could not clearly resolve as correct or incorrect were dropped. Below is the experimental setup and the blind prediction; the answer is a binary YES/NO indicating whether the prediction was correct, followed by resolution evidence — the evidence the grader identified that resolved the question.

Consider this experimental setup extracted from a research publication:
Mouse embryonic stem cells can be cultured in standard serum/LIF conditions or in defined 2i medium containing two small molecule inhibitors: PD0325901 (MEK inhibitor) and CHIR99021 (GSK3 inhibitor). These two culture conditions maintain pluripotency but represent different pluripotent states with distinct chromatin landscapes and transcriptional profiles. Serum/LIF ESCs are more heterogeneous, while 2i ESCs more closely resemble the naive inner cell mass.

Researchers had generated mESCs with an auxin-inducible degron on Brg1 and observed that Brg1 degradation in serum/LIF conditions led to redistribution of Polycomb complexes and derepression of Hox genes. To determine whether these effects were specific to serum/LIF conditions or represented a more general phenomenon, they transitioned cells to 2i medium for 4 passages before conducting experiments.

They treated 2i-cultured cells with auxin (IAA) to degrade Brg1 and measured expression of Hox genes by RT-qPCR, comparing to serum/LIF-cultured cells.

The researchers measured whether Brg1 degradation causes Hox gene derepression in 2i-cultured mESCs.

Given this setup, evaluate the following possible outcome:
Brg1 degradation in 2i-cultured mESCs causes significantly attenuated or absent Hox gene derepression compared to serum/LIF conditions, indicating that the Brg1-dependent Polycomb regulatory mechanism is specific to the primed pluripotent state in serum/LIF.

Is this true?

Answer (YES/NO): NO